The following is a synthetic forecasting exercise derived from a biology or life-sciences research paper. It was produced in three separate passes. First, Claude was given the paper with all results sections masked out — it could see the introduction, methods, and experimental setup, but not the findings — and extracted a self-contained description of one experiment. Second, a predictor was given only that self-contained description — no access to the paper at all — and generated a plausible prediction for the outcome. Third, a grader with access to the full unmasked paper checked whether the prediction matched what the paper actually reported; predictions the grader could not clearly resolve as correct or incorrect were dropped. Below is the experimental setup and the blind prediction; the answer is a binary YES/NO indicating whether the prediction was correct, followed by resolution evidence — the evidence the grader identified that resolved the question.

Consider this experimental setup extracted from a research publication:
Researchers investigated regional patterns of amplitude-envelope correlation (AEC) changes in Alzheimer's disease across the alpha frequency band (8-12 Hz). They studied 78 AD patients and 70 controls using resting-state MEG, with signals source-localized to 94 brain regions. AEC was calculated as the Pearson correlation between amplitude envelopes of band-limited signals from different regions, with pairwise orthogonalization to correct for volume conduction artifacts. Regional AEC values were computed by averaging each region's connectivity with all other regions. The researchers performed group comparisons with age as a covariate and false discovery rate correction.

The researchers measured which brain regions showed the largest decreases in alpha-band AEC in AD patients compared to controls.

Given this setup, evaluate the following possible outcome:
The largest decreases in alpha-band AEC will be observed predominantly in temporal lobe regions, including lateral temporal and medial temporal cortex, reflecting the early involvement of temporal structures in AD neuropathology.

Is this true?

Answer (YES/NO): NO